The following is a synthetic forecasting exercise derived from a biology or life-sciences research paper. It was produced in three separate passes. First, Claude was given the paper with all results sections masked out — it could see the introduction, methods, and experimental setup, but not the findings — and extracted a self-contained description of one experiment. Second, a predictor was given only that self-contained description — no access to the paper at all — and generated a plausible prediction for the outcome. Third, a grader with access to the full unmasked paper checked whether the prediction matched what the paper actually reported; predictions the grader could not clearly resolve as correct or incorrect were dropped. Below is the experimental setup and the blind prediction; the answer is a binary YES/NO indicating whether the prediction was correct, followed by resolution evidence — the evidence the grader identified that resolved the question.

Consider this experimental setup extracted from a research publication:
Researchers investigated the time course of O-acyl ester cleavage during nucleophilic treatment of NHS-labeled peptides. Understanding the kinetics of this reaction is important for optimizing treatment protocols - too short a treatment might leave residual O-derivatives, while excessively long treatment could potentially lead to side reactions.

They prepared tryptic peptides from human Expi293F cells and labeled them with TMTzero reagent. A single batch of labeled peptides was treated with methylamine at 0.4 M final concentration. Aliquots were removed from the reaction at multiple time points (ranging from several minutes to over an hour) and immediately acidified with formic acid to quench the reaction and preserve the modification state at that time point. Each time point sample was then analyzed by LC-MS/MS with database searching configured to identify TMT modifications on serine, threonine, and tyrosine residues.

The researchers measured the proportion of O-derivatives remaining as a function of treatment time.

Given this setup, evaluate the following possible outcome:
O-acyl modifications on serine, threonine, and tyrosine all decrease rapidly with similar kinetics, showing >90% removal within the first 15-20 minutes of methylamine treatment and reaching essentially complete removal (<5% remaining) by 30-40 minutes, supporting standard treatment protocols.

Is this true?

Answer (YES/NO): NO